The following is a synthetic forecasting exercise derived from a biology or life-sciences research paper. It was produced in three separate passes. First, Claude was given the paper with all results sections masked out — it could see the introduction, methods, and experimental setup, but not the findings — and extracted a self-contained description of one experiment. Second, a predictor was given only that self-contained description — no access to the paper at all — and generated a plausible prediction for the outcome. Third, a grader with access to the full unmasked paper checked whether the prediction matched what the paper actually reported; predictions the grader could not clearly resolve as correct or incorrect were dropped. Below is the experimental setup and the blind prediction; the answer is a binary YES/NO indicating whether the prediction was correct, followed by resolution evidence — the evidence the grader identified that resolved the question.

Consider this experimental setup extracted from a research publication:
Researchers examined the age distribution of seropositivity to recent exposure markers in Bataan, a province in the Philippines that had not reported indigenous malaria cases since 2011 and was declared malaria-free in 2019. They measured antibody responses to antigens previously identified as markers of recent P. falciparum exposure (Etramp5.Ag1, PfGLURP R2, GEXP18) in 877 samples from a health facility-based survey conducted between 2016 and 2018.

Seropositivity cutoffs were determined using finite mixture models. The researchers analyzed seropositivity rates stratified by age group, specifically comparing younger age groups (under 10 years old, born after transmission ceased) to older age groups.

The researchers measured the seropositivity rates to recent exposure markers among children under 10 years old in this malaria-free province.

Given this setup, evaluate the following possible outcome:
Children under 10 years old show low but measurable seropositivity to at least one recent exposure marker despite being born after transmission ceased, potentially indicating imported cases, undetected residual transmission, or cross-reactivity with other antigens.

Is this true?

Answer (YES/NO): YES